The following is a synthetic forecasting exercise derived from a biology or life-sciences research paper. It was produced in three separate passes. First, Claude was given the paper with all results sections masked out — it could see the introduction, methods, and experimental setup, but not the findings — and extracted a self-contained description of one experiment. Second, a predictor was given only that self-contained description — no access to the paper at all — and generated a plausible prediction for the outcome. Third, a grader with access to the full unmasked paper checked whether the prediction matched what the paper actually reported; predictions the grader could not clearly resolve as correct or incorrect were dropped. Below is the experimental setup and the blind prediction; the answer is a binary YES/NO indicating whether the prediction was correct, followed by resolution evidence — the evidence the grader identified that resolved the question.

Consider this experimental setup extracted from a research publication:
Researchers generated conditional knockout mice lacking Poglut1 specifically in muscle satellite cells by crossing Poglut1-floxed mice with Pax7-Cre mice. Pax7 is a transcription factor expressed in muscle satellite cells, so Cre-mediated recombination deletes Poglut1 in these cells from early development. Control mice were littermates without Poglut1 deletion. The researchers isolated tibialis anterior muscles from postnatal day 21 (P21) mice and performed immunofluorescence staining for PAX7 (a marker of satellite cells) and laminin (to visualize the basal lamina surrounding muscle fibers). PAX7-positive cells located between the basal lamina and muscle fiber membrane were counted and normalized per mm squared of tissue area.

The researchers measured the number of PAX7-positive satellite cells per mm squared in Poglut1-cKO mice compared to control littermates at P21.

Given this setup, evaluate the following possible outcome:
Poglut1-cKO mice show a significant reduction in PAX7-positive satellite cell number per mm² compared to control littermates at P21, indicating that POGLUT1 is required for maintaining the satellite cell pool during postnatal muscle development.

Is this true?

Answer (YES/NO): YES